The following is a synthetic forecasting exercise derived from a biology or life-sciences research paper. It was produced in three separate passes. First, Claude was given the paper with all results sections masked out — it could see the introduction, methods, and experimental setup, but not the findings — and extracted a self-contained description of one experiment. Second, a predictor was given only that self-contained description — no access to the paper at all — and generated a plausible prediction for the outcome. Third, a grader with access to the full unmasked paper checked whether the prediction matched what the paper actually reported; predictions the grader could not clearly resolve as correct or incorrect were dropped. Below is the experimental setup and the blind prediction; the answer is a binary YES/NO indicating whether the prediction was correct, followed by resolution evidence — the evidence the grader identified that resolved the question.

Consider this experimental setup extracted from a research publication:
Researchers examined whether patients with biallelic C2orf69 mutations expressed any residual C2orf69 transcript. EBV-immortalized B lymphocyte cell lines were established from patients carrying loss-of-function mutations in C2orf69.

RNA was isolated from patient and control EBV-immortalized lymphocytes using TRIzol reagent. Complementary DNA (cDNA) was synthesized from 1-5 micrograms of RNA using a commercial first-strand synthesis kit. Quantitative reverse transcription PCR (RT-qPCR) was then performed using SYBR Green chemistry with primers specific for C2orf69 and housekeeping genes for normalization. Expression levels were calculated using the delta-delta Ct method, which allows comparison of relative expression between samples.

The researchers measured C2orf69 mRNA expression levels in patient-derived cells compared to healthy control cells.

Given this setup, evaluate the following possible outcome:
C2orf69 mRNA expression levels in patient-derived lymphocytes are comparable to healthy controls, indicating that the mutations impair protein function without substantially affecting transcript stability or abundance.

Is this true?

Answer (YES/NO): YES